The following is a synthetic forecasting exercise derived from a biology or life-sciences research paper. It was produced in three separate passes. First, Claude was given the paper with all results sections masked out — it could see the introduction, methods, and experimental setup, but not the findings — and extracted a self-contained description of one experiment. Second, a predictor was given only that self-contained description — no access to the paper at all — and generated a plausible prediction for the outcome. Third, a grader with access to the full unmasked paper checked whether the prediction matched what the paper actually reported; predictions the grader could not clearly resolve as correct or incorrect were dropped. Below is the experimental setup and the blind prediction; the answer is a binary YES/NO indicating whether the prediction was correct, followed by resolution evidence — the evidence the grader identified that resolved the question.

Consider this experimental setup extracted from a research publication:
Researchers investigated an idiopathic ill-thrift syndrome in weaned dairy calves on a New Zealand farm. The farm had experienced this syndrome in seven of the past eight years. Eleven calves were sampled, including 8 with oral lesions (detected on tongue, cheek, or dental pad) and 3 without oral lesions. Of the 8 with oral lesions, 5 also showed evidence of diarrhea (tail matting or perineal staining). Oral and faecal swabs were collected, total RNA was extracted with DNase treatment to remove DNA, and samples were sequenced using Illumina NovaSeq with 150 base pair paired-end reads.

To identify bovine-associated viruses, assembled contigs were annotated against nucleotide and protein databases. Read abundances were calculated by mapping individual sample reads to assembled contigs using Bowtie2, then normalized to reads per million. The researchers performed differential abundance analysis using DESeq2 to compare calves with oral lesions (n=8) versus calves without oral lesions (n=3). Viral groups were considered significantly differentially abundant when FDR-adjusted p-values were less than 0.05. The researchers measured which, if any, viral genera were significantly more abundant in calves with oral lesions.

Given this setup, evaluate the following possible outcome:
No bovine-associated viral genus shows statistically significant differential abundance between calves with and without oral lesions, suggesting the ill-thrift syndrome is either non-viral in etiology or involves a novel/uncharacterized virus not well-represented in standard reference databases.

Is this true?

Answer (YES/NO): NO